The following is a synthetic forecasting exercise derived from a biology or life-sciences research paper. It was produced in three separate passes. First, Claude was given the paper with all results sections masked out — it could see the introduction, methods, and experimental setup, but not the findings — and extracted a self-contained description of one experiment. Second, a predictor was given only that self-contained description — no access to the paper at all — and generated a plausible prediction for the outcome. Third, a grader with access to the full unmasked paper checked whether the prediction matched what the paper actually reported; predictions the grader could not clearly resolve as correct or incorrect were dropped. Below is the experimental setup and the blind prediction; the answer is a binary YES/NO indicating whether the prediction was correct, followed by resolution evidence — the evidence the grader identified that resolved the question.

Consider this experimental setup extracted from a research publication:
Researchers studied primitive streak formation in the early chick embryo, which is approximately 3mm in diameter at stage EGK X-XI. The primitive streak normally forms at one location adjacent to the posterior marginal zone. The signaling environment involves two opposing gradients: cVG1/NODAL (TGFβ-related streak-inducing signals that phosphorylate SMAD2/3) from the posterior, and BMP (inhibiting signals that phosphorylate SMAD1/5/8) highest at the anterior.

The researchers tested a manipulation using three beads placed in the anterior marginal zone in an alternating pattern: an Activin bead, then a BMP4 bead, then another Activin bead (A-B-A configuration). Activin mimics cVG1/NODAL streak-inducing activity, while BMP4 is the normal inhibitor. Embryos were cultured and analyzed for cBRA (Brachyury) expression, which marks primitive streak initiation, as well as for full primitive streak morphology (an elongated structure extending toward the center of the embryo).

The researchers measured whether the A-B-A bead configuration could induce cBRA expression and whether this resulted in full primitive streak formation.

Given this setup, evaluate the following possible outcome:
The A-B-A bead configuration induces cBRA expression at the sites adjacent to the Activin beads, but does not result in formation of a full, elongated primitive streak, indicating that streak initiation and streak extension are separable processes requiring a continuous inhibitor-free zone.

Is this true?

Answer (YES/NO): NO